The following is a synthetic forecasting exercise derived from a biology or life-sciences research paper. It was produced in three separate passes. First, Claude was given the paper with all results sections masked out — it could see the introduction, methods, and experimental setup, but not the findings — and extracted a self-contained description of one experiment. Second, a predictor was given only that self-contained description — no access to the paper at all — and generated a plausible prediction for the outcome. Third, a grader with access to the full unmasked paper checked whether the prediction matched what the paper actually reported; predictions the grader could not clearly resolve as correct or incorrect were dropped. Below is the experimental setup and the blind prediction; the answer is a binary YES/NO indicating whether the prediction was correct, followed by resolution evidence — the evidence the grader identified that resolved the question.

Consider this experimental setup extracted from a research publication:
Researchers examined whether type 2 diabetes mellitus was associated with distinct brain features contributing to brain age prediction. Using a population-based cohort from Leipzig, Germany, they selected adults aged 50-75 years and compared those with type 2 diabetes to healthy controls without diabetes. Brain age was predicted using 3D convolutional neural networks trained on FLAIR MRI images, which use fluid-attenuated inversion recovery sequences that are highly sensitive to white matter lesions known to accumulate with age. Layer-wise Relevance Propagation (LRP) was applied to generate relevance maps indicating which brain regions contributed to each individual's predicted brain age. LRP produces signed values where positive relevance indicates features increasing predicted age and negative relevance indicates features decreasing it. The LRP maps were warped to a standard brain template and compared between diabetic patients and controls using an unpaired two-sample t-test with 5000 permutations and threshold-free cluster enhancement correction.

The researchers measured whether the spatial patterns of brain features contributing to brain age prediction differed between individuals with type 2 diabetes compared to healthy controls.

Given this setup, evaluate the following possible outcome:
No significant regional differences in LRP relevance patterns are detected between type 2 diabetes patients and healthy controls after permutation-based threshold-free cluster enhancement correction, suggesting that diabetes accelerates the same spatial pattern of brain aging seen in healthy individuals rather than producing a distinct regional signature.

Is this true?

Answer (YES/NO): YES